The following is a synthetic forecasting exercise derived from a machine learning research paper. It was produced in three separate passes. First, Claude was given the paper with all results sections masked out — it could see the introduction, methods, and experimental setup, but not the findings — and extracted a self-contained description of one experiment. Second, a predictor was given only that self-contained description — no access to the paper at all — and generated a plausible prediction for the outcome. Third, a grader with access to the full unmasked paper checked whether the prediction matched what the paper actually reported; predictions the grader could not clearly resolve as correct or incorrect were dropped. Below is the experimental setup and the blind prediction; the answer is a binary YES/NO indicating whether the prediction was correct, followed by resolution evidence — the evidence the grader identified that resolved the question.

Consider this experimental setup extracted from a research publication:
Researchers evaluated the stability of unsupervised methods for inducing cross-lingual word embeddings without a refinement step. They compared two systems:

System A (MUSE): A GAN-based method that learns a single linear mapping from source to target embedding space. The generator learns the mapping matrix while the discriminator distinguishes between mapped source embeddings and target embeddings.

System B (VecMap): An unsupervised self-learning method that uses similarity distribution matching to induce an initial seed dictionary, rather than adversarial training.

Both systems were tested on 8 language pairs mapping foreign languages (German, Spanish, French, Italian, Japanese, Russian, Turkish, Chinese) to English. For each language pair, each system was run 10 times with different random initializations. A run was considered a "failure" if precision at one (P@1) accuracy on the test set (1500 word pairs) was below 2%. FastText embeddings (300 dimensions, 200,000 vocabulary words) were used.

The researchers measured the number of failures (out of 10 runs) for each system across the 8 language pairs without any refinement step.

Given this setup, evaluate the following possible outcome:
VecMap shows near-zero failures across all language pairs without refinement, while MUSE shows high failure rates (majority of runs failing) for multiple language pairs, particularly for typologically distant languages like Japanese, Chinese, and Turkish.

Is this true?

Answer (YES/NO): NO